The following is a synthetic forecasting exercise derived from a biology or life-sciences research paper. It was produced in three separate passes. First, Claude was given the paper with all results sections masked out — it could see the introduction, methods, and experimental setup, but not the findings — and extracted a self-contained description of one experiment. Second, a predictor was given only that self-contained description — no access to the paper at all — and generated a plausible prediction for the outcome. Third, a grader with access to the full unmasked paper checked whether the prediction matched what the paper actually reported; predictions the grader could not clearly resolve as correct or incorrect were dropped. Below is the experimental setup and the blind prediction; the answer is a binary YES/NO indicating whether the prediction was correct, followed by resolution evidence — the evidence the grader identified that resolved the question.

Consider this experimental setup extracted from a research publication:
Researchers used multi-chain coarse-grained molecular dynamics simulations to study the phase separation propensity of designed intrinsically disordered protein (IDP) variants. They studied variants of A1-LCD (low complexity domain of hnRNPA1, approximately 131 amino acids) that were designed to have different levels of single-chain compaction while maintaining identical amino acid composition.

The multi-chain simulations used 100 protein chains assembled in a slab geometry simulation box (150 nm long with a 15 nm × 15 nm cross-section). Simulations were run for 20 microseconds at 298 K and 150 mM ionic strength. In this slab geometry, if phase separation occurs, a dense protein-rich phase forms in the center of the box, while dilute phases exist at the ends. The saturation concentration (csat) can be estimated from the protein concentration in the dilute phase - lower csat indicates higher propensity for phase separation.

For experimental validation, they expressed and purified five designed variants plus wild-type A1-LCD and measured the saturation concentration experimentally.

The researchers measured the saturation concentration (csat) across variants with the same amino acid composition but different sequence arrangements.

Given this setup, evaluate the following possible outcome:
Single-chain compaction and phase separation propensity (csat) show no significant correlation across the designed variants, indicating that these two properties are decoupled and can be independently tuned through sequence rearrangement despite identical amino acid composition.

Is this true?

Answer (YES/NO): NO